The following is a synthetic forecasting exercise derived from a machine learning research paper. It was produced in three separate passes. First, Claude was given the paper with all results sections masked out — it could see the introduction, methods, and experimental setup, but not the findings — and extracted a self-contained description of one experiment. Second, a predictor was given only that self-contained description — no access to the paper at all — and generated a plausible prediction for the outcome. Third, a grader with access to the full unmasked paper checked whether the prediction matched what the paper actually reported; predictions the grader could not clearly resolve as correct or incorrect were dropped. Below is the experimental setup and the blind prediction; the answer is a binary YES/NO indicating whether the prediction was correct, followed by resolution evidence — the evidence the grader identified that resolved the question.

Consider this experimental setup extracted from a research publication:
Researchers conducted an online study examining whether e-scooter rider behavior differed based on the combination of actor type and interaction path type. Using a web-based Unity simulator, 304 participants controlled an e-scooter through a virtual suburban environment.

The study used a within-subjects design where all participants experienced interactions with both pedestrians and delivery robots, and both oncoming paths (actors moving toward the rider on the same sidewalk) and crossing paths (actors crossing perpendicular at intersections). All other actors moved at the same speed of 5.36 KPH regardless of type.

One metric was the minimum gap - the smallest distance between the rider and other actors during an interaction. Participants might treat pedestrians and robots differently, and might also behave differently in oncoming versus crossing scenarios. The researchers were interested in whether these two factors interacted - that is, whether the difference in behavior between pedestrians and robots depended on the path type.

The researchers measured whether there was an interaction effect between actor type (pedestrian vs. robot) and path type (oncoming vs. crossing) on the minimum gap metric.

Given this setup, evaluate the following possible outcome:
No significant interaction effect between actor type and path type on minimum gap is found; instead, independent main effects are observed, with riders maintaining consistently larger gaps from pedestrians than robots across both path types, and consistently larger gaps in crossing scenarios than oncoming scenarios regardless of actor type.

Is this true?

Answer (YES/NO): NO